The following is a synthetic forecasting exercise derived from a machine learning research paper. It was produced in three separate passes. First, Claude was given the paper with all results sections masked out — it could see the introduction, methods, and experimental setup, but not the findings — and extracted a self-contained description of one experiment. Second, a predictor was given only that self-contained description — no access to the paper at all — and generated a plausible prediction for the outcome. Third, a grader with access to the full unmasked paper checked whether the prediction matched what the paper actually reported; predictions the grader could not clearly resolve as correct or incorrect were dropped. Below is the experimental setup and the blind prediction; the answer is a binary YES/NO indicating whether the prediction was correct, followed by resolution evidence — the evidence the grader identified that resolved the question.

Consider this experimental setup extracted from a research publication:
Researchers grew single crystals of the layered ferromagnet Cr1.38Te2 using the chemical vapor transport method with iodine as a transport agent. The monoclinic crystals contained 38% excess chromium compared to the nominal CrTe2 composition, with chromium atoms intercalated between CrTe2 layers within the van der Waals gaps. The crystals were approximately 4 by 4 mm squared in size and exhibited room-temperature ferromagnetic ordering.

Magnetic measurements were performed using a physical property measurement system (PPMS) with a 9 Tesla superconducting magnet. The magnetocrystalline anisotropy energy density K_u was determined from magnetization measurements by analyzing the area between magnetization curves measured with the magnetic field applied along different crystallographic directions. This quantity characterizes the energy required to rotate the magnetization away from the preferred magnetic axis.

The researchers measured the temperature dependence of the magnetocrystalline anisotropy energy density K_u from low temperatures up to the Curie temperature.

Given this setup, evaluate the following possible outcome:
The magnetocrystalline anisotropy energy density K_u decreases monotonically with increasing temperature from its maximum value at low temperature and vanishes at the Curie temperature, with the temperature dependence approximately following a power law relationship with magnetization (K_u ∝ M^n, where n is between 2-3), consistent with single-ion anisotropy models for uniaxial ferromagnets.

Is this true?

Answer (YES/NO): NO